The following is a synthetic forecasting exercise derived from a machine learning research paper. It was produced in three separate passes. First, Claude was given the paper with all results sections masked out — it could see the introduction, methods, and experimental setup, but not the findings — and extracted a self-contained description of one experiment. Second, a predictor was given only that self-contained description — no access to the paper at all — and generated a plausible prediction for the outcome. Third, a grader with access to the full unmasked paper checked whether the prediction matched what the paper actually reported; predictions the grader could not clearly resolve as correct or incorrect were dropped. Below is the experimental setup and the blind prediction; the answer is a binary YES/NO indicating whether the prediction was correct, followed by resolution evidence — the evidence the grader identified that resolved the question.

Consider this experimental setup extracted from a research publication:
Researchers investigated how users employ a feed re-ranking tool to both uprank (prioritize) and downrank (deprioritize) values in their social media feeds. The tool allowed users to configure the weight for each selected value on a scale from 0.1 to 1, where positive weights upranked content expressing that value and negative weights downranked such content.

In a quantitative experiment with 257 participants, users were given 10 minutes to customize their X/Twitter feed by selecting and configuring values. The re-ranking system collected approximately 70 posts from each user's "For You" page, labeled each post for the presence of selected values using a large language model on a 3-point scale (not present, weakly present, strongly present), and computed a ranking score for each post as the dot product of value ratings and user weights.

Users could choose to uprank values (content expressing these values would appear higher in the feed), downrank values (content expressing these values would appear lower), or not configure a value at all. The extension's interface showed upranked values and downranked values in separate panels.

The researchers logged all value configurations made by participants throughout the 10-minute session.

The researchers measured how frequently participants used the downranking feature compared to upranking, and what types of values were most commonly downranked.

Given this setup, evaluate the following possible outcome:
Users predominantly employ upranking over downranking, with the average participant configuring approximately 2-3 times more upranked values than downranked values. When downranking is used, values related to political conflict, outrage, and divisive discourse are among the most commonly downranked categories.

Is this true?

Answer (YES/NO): NO